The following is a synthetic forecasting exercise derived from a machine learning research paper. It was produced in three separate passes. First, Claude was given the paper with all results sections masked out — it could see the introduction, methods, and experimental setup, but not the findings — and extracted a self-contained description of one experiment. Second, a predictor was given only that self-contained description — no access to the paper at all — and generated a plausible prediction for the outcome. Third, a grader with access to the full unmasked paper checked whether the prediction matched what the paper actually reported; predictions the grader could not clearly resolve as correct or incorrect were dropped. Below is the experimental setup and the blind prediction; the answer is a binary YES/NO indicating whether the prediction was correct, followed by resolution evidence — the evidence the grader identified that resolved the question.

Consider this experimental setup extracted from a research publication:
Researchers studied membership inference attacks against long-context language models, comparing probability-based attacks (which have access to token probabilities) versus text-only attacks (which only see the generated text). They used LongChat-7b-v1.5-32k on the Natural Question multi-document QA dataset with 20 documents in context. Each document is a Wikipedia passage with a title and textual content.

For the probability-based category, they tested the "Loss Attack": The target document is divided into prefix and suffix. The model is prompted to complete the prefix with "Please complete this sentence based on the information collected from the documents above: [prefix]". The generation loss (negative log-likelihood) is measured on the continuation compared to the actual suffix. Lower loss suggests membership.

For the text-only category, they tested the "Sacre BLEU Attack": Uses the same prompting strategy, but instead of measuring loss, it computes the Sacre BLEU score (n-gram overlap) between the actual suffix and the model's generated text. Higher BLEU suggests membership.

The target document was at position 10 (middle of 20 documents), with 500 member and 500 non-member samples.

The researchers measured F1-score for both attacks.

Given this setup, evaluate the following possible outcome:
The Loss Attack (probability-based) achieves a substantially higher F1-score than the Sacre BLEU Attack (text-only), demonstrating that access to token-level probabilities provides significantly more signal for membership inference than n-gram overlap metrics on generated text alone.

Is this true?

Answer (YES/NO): NO